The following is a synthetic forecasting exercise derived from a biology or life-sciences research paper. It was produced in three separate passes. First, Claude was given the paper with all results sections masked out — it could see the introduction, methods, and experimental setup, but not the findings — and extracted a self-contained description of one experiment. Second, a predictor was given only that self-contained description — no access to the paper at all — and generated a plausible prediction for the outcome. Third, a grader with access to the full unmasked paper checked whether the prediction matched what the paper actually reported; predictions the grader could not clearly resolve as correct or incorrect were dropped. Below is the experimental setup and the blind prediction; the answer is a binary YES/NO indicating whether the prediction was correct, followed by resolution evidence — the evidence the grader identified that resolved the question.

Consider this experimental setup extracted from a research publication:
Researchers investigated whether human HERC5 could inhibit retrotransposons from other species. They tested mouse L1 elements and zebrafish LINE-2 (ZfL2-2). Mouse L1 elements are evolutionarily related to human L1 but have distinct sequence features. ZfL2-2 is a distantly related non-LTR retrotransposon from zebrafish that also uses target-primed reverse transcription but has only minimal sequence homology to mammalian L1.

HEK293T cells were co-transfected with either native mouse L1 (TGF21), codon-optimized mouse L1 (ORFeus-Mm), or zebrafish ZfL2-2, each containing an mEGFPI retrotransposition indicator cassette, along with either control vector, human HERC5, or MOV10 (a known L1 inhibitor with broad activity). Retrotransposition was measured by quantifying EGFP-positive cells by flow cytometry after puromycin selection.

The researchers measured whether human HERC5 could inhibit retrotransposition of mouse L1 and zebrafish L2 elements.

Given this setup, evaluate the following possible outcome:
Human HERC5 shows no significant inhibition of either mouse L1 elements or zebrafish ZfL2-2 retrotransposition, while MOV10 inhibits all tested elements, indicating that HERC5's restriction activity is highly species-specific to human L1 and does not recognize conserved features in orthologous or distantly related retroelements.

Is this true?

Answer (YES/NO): NO